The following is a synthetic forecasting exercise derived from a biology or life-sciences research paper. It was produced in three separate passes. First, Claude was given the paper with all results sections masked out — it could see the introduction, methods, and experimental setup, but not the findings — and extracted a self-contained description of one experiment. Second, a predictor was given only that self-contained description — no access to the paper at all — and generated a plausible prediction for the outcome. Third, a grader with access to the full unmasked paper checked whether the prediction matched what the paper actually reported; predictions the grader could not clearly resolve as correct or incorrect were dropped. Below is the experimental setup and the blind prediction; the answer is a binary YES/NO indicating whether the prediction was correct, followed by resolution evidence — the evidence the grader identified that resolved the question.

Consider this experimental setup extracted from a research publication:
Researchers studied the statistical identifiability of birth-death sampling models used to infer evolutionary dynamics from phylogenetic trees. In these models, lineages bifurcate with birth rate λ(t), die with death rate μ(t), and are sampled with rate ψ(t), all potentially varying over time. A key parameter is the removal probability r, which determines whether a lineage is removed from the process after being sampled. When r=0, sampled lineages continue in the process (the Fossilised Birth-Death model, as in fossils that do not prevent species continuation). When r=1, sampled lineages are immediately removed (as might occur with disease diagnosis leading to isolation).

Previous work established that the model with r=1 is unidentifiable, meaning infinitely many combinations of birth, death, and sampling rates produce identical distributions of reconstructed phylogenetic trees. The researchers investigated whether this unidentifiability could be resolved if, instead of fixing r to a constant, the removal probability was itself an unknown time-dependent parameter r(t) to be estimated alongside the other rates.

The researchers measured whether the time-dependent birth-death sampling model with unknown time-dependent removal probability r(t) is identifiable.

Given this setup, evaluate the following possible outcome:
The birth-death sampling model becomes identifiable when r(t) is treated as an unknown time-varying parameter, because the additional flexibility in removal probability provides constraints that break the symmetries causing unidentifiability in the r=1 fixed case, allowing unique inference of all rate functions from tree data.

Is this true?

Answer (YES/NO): NO